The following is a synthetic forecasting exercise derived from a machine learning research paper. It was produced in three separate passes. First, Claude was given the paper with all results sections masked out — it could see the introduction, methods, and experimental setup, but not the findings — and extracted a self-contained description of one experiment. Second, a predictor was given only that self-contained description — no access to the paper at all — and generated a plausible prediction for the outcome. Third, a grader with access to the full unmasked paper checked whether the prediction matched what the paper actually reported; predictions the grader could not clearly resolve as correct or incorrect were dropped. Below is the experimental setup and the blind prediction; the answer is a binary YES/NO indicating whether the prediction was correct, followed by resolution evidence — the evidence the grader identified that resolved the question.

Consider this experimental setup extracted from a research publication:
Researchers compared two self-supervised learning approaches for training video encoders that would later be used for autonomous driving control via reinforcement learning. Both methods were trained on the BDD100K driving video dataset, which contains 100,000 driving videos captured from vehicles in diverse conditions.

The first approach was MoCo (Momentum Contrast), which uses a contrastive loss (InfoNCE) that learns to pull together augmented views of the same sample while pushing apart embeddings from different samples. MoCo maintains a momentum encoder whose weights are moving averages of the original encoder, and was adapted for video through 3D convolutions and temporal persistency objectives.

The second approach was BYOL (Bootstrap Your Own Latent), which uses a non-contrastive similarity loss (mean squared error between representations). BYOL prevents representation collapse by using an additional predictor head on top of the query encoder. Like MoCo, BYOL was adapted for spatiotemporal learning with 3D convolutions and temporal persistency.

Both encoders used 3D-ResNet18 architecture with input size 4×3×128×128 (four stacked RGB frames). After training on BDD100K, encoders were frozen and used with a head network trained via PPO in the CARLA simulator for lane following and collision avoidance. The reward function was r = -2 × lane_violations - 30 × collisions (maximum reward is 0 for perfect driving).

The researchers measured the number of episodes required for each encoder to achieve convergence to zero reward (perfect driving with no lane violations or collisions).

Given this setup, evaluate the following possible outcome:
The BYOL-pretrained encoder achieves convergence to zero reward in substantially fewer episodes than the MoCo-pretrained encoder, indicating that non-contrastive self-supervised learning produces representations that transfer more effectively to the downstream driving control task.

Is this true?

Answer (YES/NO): YES